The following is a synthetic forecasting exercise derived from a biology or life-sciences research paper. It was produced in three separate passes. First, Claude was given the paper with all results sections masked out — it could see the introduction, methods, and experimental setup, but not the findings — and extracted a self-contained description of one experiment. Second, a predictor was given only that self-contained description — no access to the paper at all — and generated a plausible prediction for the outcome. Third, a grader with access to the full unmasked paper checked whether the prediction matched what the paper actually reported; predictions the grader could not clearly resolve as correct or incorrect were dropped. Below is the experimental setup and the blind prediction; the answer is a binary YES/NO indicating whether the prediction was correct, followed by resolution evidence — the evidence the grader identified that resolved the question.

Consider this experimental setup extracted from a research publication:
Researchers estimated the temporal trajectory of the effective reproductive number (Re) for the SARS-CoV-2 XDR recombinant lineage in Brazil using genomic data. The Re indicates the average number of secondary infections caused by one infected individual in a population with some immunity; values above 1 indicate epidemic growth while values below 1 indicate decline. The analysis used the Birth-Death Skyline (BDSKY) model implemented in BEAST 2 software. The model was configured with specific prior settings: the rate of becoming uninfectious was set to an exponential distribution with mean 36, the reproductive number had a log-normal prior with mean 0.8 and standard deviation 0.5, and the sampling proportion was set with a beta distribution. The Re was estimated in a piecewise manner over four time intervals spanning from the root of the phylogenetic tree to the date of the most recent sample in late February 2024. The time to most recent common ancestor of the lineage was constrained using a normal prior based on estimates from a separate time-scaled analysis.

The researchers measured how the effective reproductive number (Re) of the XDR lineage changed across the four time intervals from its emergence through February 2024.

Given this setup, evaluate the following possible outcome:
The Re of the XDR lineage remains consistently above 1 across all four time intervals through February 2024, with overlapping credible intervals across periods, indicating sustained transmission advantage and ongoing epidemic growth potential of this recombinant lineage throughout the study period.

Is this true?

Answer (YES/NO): NO